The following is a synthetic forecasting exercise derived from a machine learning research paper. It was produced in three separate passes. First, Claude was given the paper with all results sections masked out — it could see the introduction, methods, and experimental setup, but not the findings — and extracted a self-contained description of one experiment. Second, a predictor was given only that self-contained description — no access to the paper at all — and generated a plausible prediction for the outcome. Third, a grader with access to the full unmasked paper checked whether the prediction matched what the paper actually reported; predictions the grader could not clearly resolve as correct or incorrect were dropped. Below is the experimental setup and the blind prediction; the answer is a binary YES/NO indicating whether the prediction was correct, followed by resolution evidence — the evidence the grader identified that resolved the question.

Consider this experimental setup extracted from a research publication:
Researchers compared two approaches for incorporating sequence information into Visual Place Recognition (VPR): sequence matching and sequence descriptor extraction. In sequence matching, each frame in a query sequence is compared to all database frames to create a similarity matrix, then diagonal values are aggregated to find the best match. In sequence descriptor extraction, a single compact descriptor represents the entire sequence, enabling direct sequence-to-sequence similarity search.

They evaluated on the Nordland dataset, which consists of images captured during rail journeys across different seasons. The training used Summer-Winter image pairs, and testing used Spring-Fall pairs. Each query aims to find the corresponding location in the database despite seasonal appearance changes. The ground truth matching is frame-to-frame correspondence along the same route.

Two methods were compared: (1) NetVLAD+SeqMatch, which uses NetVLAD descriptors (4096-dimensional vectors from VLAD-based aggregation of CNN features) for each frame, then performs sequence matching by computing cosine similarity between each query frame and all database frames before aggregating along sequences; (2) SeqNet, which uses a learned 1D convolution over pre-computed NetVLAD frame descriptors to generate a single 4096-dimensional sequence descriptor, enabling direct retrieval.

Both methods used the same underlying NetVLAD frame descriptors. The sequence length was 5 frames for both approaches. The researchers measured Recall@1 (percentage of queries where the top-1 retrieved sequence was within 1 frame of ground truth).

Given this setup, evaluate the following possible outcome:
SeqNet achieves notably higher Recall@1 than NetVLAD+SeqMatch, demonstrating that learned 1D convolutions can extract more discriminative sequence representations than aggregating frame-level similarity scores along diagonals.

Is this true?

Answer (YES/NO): YES